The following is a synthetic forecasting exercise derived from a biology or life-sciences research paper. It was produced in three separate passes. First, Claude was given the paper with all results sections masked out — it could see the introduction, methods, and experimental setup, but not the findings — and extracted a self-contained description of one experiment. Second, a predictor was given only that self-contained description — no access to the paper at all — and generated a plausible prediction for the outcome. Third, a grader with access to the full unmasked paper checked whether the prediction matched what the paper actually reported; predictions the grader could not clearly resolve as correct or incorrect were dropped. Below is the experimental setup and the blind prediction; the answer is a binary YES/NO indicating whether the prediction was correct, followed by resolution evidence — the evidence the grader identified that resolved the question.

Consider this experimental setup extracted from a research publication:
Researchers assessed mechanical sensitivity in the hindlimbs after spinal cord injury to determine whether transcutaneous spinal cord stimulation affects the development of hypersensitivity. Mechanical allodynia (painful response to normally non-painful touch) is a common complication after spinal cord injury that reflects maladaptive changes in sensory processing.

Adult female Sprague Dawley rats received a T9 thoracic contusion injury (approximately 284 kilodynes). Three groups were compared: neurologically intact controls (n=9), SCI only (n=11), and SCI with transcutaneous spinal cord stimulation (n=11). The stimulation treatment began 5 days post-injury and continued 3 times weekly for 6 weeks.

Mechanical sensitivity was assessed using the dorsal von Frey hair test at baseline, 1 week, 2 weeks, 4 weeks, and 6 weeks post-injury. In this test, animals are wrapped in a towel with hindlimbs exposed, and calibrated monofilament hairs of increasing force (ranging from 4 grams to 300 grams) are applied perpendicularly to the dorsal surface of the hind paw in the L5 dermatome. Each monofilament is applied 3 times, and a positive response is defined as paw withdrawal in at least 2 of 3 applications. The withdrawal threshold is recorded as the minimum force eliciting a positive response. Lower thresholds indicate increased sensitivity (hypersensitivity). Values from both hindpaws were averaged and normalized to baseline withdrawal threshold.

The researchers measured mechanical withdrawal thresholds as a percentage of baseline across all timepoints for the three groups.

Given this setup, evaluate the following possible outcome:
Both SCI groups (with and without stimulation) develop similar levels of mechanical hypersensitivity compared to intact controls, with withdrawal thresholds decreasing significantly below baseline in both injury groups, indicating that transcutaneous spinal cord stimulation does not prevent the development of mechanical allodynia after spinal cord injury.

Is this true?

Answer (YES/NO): YES